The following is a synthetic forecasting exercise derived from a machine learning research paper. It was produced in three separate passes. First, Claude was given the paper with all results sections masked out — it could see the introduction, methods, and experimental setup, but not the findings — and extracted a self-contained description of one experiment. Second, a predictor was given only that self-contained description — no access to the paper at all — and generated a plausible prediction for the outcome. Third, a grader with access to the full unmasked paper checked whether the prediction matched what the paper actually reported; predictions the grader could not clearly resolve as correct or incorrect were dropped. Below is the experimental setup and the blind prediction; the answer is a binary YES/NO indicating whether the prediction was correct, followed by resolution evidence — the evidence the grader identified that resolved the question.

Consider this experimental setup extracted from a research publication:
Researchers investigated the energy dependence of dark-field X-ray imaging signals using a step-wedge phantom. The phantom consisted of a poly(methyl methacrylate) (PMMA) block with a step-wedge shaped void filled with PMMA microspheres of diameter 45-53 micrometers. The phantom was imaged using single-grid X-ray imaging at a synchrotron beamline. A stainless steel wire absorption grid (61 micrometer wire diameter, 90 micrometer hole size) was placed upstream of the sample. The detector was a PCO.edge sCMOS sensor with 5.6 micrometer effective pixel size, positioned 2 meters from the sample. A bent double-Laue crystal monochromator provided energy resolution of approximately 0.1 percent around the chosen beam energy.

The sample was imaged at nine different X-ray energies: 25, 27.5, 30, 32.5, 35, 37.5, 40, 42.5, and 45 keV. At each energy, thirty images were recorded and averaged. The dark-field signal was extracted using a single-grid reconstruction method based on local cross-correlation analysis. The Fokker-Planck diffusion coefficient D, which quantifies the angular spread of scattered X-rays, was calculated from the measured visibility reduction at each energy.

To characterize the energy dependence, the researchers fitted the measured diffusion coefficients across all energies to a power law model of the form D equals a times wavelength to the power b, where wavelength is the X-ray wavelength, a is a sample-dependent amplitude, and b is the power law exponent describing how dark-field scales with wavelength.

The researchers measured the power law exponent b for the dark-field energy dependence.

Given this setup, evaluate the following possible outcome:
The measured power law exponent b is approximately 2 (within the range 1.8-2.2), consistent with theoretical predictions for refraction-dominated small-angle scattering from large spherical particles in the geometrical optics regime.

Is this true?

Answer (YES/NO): NO